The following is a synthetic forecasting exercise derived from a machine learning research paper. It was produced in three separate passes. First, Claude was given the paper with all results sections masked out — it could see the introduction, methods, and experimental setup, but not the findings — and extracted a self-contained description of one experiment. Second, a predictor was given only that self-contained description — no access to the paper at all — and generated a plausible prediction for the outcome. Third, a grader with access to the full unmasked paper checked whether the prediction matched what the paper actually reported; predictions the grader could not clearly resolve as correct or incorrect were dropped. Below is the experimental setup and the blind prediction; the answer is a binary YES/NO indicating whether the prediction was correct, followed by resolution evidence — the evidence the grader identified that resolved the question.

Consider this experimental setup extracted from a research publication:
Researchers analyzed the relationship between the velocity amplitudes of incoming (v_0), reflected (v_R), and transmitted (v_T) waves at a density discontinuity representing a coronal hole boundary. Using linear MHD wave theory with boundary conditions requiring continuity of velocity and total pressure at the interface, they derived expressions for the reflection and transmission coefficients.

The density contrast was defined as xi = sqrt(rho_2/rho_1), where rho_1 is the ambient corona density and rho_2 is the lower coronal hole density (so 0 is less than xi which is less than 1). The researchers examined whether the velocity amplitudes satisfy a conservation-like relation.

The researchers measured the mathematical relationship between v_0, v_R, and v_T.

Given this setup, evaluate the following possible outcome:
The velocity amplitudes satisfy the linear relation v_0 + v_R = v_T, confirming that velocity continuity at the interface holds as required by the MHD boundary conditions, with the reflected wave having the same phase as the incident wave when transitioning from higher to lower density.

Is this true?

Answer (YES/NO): YES